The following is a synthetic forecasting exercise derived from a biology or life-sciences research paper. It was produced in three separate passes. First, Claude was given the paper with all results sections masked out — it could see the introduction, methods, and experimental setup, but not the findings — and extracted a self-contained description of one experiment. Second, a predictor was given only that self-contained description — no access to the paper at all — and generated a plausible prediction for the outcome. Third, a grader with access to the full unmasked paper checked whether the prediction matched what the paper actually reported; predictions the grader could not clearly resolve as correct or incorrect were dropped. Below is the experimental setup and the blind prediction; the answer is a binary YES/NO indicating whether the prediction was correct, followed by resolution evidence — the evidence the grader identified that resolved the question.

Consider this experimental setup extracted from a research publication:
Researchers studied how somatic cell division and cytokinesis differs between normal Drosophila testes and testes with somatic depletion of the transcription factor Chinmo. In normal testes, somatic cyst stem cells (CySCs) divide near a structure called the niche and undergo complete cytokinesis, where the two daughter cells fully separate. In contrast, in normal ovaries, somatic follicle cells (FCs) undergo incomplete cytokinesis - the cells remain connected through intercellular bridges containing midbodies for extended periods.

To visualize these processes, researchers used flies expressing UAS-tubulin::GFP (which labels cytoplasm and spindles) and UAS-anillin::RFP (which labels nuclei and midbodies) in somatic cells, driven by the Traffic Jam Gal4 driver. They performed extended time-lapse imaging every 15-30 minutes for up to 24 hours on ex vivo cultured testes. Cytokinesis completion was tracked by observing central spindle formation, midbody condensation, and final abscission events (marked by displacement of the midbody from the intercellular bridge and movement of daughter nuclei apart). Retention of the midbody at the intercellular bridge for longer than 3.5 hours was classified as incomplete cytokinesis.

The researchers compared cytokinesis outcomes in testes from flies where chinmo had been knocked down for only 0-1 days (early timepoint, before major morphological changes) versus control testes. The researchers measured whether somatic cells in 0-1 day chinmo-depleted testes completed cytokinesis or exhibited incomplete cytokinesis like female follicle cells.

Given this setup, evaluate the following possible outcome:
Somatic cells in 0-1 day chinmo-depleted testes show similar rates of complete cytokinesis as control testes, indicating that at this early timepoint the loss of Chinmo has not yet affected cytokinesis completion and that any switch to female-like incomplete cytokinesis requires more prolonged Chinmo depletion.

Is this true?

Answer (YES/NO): NO